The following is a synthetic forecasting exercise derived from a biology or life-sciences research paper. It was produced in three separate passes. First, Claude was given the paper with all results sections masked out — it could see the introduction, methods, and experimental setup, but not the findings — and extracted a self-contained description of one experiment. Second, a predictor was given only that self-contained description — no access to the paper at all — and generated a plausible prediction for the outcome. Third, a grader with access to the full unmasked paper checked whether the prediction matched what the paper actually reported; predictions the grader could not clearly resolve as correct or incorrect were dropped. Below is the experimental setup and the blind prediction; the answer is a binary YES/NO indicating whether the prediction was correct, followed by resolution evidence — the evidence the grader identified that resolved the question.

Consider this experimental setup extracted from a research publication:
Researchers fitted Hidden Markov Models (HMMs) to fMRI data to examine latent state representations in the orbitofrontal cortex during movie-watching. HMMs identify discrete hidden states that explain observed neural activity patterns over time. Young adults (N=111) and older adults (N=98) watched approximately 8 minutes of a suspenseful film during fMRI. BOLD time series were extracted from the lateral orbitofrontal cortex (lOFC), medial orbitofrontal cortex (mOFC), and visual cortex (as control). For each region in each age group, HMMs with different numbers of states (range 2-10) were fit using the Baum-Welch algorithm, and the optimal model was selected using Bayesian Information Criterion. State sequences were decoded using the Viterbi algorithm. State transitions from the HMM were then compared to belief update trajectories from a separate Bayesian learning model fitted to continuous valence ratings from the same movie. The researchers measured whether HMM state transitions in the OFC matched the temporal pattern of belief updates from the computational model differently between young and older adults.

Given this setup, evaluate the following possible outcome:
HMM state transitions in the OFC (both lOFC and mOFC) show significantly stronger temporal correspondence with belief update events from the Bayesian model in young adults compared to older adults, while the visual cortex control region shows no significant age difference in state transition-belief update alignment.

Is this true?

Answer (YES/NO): NO